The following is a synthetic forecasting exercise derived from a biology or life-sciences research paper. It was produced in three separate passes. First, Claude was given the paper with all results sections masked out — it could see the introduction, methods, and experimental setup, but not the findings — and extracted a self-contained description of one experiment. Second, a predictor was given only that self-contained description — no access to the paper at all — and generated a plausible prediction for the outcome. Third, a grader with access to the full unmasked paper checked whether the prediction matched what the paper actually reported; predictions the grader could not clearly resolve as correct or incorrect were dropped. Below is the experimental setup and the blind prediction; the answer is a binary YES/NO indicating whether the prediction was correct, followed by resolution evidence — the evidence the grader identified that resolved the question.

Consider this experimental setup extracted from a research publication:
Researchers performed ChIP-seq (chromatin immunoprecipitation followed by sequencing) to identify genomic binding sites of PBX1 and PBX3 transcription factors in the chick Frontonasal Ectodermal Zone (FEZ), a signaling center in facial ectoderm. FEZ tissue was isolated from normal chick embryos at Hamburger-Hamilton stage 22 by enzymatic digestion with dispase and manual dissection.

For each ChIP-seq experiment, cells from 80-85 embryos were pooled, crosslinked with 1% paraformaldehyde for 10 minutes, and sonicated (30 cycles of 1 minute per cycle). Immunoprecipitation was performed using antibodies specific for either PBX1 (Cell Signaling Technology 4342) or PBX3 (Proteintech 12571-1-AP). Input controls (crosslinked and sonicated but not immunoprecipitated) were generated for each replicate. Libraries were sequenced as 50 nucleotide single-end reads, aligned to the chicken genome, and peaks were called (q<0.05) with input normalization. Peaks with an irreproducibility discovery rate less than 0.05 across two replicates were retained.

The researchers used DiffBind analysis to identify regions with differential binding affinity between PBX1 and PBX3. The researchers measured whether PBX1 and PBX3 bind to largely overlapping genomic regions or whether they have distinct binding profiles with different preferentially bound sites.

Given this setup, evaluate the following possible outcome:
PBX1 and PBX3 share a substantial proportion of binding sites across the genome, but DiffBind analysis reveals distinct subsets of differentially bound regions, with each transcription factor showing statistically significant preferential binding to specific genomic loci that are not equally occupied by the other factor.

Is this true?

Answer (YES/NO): YES